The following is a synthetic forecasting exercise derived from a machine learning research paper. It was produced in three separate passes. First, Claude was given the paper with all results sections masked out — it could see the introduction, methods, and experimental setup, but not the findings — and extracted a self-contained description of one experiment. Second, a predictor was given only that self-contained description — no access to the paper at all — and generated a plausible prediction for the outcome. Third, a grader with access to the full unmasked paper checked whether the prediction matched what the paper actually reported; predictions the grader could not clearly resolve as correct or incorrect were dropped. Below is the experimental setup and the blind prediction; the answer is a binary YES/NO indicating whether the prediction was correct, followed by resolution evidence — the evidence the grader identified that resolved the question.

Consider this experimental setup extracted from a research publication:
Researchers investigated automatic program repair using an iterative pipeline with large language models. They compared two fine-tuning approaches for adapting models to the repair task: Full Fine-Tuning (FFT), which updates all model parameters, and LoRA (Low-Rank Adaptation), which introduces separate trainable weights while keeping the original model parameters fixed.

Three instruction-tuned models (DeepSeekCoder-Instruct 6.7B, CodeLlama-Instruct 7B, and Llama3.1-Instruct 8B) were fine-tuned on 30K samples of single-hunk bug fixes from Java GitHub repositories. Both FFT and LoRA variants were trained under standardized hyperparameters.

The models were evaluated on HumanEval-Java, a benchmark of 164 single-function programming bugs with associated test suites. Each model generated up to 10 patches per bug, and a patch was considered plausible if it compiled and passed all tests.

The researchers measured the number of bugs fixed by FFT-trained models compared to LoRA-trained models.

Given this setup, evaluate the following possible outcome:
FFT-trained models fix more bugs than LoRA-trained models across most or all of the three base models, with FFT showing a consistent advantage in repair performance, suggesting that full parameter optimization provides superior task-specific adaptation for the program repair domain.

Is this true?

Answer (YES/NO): NO